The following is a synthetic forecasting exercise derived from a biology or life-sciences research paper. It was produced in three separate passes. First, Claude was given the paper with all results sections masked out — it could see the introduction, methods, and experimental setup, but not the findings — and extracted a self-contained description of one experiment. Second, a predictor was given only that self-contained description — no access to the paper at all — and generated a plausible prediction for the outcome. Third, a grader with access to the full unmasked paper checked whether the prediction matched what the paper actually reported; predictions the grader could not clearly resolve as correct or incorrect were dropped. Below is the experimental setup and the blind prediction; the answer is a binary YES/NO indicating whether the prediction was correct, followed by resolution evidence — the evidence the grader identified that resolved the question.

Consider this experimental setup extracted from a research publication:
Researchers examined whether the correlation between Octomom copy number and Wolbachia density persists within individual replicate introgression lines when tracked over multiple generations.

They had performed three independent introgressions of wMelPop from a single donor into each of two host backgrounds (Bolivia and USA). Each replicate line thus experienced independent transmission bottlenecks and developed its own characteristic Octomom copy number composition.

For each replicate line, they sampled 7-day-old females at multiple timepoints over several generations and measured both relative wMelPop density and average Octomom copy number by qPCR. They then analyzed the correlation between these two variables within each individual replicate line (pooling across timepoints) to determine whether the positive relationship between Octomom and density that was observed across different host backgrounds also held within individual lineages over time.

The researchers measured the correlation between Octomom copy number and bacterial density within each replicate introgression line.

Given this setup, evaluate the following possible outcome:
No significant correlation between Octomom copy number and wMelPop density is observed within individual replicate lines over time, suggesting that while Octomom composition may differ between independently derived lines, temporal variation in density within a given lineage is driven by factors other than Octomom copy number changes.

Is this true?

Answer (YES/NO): NO